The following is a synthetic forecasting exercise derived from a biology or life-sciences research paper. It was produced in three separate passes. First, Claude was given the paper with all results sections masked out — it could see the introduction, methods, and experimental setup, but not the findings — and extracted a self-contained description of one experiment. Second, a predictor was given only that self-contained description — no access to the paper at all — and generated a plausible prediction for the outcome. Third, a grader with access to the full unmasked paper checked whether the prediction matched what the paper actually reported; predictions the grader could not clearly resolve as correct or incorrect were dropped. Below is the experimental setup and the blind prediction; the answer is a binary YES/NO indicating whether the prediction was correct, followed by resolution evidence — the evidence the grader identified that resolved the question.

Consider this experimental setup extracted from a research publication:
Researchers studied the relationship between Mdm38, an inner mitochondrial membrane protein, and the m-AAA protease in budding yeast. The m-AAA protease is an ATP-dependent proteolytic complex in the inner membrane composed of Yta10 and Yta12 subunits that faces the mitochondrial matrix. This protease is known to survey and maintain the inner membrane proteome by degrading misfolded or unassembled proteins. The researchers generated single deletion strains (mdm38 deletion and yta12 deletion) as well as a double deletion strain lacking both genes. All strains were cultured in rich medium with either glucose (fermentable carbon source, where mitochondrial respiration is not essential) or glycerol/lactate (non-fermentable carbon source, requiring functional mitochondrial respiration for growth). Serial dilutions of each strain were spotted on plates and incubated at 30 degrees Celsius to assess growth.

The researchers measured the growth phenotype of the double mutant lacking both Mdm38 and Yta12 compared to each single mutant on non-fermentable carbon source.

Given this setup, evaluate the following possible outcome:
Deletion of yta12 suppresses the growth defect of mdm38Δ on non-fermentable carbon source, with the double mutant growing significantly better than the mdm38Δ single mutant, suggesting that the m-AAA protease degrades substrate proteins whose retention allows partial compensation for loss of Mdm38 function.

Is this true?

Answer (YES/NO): YES